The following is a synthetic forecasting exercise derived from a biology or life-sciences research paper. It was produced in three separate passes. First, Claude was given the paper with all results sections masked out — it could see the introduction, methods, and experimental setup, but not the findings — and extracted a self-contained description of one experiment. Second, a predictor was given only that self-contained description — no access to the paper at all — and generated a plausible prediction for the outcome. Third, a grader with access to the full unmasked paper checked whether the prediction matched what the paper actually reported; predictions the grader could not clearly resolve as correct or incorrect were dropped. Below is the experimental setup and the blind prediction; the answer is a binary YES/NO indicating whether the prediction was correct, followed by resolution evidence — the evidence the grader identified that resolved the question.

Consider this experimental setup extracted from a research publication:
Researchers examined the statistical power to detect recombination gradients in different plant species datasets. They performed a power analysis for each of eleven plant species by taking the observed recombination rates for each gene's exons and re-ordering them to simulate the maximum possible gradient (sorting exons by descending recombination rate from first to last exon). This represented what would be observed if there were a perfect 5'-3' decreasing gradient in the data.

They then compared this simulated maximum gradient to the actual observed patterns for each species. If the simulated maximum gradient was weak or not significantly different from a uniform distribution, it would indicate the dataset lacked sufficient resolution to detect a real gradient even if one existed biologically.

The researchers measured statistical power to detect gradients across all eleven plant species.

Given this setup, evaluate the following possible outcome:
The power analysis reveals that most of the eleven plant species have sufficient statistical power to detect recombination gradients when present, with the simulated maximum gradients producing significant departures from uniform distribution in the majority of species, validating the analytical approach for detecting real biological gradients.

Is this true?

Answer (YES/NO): YES